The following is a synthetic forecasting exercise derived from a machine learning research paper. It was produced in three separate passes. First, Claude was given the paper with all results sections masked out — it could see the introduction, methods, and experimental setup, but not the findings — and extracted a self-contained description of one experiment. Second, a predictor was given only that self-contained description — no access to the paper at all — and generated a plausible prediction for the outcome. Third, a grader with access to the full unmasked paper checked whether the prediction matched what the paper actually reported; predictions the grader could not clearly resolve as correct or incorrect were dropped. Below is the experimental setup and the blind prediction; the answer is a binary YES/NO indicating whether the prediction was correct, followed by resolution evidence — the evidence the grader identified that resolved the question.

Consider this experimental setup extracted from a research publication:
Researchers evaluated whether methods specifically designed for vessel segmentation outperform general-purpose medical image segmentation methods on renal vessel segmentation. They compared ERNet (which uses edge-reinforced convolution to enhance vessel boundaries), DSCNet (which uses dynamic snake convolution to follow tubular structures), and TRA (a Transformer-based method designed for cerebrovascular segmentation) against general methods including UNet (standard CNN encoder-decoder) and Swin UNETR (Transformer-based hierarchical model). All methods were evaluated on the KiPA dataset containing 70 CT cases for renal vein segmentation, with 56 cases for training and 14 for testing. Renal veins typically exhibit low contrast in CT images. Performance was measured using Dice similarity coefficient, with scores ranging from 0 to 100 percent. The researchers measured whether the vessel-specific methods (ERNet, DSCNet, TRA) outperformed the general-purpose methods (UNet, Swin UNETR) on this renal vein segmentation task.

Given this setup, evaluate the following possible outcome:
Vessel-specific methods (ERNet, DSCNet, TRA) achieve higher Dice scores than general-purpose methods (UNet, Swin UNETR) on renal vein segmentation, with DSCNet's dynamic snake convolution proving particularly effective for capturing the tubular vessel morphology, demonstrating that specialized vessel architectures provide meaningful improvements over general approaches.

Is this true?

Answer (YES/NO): NO